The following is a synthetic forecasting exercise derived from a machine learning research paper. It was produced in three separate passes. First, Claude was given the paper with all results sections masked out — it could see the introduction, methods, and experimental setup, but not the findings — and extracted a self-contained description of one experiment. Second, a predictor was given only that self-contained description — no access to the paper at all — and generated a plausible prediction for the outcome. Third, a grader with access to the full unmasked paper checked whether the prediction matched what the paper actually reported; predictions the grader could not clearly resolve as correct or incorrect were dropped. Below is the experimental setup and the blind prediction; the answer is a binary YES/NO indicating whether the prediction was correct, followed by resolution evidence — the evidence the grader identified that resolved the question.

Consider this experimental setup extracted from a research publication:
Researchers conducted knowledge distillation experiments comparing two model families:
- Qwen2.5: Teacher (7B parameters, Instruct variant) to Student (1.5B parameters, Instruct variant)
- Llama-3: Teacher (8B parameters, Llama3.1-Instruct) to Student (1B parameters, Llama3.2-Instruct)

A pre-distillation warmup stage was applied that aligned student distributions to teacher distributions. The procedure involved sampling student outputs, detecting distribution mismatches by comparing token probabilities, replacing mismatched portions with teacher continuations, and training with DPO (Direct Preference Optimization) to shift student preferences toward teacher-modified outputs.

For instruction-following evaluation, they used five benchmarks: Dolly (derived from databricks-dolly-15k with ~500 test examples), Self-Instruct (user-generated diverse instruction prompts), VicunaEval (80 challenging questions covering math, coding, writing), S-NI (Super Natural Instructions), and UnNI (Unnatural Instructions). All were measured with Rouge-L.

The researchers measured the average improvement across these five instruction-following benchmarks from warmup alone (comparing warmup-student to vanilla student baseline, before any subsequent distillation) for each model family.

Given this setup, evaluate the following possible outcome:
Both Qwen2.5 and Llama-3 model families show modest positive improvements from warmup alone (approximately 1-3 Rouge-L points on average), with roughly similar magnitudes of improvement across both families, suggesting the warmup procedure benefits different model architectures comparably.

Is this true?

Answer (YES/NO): NO